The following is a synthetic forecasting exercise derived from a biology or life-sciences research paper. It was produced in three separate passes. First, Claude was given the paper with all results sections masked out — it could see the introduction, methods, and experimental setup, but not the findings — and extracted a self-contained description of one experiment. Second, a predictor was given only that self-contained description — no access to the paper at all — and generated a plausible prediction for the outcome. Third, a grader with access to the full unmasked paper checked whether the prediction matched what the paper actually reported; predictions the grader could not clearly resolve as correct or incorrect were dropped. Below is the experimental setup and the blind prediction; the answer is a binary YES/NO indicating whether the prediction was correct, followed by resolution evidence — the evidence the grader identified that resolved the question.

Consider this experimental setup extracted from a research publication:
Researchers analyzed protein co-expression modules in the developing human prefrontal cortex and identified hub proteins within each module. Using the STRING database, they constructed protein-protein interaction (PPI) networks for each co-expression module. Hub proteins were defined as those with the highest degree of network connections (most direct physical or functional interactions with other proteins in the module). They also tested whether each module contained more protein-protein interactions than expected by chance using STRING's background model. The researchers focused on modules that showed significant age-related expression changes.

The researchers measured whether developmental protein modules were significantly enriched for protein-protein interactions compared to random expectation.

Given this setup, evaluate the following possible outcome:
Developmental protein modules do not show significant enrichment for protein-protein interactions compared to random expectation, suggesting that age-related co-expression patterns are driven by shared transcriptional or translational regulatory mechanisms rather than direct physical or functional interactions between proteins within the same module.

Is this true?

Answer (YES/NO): NO